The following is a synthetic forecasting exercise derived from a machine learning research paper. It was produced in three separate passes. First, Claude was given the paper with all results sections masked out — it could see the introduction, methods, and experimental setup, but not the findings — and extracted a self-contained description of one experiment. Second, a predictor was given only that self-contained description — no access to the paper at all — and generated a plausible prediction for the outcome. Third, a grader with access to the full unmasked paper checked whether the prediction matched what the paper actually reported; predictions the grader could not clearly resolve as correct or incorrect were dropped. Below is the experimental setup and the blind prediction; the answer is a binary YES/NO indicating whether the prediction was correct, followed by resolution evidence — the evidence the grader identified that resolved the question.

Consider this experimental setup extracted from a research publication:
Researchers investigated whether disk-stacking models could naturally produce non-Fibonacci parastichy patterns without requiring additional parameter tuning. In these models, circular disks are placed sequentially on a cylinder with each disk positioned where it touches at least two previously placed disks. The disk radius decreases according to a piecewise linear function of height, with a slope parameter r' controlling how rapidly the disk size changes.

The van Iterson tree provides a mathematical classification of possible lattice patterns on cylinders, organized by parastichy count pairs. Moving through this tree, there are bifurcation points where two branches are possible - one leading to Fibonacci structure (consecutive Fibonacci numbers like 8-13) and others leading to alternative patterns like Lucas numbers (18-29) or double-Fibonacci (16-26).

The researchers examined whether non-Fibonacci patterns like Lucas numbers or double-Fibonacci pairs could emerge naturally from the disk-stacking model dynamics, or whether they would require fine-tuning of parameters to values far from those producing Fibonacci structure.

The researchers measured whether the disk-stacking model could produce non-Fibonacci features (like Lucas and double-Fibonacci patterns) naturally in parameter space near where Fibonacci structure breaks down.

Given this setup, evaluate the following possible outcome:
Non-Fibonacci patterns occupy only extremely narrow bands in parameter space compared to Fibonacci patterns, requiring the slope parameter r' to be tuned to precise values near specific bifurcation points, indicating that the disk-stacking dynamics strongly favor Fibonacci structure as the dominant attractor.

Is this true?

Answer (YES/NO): NO